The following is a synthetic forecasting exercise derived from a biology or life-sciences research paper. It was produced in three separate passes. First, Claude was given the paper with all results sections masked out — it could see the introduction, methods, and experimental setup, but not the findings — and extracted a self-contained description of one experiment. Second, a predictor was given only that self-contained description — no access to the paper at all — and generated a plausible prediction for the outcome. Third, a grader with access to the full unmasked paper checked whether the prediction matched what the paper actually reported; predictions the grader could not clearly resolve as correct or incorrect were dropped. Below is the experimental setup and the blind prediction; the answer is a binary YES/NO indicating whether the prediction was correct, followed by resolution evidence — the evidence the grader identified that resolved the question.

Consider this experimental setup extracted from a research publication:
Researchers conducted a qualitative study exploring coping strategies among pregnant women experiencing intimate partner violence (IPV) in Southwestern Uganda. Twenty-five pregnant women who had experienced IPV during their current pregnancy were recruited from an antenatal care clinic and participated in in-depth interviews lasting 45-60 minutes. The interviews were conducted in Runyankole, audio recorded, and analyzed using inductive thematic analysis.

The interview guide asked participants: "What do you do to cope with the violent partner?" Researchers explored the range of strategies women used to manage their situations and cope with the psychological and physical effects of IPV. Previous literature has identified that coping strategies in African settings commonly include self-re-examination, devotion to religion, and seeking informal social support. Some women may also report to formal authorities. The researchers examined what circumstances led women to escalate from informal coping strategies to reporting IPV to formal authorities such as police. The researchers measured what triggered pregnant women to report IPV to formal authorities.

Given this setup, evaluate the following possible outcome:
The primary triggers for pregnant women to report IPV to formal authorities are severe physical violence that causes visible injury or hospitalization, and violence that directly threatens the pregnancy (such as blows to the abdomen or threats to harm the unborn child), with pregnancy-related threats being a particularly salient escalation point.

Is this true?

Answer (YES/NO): NO